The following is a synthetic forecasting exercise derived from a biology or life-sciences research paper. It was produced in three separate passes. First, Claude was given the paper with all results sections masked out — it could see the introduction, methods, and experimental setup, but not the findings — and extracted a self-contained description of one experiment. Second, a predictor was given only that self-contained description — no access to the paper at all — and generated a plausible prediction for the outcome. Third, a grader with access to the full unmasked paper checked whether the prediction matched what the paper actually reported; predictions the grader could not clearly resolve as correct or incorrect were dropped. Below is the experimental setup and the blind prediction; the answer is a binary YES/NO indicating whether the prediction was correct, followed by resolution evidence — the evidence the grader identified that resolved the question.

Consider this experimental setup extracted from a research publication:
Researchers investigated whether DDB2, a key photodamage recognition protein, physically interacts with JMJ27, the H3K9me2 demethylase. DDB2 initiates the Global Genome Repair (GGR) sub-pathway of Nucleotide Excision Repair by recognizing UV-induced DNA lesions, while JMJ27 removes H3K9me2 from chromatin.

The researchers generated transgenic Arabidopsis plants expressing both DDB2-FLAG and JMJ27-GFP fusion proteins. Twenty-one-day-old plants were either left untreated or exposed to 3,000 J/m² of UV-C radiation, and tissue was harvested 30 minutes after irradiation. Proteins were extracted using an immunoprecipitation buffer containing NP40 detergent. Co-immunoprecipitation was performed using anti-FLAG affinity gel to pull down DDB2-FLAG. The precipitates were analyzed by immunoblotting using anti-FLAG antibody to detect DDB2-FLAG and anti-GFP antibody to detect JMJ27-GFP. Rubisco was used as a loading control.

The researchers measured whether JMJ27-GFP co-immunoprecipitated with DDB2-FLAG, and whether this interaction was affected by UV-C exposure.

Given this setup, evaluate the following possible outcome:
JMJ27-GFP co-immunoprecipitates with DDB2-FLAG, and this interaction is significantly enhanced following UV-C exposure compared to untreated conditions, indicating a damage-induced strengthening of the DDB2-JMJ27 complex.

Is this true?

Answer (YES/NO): NO